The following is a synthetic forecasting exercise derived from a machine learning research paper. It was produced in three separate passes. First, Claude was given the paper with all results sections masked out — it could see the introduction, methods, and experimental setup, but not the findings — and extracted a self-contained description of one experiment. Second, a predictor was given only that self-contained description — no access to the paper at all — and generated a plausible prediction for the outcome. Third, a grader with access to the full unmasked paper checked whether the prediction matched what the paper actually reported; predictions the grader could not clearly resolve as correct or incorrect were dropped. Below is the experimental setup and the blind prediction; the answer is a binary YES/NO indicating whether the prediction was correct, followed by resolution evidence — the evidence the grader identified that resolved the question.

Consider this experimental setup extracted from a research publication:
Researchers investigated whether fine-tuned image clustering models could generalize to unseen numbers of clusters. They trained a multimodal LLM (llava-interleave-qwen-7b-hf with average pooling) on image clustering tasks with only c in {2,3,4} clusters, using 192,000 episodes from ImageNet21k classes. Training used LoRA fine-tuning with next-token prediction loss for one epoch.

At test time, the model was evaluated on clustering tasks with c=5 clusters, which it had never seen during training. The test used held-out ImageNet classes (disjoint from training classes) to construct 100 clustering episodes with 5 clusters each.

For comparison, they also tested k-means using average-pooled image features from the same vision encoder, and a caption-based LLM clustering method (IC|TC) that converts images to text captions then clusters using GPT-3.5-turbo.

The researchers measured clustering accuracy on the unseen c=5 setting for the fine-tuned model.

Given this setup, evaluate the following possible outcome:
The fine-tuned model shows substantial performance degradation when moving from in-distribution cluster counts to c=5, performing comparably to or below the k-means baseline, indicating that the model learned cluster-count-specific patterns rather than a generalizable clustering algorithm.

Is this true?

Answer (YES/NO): NO